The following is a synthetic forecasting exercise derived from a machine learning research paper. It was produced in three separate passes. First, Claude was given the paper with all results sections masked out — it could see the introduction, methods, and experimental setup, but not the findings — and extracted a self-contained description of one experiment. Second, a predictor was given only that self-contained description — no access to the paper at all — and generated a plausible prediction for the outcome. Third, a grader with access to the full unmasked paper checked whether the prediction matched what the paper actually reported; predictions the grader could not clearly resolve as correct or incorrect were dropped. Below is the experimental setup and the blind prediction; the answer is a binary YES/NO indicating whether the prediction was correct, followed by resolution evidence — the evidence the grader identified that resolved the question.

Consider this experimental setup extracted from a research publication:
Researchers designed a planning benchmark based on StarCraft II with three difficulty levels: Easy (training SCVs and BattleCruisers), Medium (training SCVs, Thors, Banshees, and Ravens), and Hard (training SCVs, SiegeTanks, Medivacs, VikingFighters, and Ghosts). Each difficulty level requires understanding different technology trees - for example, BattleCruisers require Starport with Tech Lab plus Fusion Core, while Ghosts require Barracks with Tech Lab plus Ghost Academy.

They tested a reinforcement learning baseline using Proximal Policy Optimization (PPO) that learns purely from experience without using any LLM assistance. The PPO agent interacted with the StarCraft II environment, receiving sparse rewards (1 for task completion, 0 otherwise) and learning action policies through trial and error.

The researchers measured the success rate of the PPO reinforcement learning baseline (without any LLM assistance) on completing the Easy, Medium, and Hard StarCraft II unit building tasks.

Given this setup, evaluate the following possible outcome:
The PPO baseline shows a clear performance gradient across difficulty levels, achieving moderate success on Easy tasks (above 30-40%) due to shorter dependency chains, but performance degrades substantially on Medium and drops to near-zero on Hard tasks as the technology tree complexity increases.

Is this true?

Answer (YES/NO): NO